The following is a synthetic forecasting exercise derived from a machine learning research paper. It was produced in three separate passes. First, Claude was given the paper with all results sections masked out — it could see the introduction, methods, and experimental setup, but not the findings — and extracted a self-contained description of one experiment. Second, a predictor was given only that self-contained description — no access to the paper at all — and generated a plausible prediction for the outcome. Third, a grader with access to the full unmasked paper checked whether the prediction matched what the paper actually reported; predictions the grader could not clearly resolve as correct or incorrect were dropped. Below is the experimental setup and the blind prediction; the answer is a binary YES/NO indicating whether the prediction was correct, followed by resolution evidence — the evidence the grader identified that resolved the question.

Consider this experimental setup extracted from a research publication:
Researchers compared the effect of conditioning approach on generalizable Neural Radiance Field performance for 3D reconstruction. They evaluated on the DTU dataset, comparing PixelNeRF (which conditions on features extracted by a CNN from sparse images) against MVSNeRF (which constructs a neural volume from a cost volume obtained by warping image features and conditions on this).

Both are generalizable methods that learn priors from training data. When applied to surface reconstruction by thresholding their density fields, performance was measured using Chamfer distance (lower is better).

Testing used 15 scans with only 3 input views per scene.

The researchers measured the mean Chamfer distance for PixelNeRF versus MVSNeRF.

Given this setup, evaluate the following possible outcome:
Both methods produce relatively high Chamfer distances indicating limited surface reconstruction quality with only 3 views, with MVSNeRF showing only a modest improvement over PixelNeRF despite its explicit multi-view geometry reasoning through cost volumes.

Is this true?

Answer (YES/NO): NO